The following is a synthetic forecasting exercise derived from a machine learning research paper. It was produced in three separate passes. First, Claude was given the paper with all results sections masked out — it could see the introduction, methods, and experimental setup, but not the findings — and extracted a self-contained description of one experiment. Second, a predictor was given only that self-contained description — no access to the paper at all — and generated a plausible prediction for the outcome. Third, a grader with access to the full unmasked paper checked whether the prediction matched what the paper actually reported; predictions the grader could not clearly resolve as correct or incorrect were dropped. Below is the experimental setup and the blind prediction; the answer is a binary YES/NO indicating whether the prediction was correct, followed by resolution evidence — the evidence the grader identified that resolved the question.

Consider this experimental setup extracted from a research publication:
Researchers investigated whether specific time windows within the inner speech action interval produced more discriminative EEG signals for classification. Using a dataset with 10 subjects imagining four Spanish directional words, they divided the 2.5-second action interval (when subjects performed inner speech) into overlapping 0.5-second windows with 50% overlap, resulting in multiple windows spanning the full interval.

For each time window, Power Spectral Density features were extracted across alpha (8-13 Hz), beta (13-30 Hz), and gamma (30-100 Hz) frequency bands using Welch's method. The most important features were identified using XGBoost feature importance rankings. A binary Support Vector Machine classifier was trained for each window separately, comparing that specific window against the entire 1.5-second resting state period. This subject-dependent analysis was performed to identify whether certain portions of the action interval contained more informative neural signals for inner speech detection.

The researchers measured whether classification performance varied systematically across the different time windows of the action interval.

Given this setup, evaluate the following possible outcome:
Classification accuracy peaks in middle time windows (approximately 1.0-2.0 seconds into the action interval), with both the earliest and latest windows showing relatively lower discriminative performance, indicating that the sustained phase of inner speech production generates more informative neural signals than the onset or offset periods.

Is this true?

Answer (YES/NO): NO